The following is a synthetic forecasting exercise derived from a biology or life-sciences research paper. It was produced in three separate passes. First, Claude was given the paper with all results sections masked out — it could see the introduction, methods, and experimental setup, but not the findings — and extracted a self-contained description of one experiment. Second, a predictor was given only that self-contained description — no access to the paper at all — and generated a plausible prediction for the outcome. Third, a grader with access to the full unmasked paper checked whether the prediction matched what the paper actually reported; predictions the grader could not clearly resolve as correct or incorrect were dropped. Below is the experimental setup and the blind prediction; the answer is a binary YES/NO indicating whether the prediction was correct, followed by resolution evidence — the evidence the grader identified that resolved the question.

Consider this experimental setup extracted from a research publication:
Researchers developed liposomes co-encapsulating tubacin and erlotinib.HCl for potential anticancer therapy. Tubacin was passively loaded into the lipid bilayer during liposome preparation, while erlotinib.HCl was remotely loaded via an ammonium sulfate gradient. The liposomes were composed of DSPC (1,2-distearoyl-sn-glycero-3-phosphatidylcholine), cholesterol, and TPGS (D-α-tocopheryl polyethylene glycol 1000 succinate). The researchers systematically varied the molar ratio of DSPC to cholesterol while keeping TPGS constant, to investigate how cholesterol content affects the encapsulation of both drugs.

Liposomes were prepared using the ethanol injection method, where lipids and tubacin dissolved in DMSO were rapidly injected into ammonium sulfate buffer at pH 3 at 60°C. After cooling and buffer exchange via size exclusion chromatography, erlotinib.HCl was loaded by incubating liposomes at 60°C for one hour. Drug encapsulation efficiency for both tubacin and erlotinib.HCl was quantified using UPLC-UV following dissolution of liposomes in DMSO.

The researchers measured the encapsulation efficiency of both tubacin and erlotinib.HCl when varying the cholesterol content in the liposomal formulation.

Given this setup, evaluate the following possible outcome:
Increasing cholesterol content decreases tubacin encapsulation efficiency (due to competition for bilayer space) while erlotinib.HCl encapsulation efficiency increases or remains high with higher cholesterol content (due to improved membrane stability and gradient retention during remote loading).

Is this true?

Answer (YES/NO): YES